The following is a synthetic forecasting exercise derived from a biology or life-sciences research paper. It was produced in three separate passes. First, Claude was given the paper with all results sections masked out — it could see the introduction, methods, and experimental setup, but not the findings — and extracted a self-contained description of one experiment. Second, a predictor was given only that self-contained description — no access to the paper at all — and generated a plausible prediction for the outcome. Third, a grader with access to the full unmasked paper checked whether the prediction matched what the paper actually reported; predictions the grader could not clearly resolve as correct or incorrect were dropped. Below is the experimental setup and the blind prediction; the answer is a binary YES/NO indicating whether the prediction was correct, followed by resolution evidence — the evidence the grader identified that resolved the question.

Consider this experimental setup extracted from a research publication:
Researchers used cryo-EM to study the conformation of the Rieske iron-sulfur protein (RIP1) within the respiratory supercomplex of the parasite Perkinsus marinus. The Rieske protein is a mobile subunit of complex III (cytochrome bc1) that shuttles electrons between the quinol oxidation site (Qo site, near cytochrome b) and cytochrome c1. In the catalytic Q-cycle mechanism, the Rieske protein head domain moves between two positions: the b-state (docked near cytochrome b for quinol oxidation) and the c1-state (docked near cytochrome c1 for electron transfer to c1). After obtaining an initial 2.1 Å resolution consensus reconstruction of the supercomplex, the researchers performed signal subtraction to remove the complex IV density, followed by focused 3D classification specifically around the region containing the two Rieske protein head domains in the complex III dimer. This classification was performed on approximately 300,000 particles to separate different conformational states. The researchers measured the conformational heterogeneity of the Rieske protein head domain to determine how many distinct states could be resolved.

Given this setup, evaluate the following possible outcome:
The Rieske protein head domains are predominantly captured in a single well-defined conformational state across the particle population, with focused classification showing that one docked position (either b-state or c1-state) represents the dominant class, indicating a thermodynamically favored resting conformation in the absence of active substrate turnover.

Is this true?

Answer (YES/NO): NO